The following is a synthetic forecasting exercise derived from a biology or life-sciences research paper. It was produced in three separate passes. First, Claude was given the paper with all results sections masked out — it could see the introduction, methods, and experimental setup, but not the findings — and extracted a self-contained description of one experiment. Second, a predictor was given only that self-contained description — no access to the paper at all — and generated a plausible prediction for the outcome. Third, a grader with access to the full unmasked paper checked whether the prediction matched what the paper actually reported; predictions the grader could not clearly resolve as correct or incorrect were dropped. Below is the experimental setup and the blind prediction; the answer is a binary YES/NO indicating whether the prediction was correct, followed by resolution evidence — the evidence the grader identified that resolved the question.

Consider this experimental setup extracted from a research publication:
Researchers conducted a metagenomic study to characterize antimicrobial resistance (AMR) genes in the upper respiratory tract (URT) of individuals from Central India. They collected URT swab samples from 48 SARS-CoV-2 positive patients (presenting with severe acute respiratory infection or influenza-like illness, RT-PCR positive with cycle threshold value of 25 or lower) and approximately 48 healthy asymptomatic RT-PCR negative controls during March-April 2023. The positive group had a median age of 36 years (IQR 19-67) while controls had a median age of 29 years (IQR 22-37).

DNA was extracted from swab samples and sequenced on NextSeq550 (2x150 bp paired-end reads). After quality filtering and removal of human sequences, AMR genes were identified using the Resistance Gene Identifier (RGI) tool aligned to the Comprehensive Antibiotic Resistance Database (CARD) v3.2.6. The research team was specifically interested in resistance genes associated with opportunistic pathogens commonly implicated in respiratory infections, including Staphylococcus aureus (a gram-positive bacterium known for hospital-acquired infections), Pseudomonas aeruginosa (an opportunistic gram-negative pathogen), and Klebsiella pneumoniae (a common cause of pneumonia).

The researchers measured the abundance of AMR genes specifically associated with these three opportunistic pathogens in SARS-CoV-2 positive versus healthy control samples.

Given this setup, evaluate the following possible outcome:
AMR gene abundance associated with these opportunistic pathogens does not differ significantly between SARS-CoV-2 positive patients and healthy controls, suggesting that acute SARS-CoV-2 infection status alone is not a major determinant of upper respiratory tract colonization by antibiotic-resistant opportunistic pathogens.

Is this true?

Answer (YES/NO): NO